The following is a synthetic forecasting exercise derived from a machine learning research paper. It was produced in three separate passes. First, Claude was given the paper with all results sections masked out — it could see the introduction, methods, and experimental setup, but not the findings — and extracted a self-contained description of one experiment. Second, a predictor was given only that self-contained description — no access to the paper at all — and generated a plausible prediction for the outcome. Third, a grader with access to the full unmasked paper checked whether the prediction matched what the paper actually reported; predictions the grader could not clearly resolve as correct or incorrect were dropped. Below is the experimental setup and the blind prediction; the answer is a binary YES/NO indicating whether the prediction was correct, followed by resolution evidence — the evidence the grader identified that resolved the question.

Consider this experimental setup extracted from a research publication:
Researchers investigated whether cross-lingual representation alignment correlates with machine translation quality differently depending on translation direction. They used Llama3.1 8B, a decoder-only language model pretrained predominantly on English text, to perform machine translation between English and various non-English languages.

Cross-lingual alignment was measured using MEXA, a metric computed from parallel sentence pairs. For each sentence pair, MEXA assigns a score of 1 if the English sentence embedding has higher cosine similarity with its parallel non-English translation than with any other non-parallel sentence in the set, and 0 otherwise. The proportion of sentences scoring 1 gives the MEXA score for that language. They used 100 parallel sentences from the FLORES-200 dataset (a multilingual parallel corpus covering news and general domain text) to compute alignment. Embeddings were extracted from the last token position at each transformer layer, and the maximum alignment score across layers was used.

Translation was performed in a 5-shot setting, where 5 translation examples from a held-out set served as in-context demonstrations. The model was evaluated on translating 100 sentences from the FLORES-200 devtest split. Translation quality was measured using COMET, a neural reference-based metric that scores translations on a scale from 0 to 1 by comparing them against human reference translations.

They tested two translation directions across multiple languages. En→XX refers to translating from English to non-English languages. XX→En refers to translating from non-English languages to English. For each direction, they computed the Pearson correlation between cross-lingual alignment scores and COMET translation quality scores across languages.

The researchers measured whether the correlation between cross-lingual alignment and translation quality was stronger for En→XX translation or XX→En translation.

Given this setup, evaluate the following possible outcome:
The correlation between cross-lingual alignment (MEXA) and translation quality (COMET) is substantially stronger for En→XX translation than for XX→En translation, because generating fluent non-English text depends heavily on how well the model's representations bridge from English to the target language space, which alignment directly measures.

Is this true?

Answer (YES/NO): YES